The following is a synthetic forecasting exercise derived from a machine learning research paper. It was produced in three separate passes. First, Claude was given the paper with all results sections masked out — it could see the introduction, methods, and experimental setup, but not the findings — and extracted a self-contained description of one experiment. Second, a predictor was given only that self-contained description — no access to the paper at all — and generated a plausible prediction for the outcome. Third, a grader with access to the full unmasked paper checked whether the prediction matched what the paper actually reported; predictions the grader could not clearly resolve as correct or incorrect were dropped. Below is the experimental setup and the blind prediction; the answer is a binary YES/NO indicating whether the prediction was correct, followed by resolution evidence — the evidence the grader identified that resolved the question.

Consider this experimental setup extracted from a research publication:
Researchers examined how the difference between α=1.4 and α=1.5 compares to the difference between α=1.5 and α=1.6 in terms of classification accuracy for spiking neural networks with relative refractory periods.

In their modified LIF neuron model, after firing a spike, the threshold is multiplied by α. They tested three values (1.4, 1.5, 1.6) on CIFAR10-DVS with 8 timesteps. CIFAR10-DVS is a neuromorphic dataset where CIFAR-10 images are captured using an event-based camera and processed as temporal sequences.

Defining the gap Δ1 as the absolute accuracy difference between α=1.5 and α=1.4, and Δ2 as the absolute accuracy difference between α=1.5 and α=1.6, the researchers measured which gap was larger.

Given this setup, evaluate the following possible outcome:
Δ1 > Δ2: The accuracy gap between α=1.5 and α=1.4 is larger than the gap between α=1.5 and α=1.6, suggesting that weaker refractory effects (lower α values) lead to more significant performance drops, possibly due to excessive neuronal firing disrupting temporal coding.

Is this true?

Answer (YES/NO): YES